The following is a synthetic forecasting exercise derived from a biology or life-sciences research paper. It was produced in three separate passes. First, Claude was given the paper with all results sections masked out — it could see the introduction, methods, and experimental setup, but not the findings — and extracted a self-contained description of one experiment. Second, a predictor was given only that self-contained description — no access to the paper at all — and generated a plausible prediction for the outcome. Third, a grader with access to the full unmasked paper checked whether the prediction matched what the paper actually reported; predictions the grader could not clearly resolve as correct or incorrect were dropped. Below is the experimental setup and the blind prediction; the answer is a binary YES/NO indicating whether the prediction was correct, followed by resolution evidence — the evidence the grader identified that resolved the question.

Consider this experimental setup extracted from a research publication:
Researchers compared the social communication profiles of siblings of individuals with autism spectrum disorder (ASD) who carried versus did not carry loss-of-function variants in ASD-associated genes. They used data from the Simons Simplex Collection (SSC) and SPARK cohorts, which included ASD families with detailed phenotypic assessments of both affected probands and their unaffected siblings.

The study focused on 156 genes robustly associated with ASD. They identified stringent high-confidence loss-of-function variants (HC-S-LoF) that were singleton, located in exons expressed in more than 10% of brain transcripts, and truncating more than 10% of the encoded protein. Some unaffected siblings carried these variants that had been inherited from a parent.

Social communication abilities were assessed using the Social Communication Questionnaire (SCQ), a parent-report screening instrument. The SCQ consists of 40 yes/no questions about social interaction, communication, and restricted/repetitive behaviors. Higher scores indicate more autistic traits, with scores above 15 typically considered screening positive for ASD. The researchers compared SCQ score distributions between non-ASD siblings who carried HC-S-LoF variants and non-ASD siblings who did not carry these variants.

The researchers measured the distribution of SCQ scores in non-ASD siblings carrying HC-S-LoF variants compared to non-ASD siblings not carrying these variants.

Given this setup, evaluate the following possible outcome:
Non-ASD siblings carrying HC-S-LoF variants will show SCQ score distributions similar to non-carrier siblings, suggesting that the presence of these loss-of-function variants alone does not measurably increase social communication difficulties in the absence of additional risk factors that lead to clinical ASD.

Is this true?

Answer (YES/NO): YES